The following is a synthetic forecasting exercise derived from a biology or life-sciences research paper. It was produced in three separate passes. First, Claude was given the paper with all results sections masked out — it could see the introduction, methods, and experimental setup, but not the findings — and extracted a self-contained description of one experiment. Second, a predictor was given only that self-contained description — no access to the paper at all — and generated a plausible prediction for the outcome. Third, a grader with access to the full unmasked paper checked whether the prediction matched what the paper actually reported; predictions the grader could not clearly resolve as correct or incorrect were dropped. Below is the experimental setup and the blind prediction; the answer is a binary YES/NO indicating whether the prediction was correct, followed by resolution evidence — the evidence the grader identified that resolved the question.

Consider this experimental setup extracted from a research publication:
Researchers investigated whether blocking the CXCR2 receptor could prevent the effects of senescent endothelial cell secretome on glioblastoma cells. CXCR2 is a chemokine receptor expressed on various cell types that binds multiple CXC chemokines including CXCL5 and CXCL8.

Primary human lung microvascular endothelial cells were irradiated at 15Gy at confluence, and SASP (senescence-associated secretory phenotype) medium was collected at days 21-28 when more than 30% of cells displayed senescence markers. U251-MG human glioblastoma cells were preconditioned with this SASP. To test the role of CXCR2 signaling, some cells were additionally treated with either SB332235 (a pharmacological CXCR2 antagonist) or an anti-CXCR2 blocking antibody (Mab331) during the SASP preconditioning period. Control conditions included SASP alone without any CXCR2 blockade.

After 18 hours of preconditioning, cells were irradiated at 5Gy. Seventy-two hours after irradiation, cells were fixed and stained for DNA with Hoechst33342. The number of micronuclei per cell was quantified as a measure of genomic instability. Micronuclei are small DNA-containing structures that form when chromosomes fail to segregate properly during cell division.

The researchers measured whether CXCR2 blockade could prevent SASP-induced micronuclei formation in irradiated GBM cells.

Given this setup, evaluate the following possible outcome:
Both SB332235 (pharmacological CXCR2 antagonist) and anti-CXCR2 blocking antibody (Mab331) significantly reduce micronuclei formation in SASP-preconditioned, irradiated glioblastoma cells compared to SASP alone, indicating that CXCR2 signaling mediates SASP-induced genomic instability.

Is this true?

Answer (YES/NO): YES